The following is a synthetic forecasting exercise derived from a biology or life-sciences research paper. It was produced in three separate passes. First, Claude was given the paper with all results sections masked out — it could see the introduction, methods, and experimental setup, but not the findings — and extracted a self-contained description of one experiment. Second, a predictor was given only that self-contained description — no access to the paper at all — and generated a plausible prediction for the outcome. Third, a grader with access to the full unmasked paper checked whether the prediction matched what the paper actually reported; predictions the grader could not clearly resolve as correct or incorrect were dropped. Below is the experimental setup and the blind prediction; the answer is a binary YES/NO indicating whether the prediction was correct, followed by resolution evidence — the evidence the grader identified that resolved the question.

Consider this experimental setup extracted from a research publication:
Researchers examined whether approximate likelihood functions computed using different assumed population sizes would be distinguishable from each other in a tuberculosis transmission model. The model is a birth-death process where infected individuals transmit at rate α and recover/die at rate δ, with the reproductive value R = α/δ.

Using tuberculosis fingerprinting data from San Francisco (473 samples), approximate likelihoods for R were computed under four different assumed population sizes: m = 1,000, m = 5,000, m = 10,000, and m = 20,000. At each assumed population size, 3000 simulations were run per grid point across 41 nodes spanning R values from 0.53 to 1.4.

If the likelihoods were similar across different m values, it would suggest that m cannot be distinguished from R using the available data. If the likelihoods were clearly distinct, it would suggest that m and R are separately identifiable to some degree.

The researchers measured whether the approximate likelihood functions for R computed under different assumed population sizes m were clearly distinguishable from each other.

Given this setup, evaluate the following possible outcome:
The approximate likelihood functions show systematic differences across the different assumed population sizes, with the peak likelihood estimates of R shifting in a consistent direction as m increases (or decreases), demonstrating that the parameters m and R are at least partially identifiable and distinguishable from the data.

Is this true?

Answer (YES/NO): YES